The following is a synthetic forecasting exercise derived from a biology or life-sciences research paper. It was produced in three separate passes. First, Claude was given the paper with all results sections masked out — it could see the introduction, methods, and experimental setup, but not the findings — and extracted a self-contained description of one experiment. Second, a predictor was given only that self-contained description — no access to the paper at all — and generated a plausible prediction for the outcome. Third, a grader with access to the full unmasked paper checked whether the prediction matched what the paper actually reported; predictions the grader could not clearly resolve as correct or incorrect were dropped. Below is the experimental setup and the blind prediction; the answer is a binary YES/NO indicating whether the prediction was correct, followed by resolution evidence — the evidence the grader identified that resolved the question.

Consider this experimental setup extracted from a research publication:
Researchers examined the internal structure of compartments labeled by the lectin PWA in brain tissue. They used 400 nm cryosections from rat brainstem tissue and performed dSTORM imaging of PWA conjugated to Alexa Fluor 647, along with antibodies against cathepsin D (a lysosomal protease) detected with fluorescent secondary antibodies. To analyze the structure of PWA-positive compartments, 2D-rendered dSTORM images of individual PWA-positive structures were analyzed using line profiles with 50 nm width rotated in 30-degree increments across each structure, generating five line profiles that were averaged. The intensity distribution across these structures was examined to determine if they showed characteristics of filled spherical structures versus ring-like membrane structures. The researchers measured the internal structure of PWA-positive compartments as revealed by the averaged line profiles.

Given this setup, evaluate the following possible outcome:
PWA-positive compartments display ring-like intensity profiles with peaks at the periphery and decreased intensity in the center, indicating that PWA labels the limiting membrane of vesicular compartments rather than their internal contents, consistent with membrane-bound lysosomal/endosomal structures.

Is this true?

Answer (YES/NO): NO